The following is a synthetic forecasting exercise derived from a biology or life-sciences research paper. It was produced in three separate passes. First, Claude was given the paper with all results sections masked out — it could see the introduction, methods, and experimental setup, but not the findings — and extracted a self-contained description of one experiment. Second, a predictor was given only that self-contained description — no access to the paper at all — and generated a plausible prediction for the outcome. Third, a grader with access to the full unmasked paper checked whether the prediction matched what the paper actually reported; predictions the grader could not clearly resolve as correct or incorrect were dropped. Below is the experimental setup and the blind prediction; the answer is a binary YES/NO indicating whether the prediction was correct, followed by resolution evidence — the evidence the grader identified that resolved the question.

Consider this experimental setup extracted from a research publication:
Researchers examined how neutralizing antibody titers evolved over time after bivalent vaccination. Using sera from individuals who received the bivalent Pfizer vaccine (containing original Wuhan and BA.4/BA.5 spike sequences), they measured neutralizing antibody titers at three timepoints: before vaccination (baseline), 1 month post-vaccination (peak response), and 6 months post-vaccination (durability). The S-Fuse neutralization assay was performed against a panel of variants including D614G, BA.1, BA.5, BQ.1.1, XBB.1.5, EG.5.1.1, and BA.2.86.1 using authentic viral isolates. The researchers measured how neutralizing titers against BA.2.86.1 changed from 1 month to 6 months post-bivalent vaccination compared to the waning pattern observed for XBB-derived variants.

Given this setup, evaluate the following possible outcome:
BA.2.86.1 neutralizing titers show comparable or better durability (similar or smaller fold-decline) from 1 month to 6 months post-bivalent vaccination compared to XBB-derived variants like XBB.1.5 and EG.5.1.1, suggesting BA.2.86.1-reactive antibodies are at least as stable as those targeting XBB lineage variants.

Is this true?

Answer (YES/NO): YES